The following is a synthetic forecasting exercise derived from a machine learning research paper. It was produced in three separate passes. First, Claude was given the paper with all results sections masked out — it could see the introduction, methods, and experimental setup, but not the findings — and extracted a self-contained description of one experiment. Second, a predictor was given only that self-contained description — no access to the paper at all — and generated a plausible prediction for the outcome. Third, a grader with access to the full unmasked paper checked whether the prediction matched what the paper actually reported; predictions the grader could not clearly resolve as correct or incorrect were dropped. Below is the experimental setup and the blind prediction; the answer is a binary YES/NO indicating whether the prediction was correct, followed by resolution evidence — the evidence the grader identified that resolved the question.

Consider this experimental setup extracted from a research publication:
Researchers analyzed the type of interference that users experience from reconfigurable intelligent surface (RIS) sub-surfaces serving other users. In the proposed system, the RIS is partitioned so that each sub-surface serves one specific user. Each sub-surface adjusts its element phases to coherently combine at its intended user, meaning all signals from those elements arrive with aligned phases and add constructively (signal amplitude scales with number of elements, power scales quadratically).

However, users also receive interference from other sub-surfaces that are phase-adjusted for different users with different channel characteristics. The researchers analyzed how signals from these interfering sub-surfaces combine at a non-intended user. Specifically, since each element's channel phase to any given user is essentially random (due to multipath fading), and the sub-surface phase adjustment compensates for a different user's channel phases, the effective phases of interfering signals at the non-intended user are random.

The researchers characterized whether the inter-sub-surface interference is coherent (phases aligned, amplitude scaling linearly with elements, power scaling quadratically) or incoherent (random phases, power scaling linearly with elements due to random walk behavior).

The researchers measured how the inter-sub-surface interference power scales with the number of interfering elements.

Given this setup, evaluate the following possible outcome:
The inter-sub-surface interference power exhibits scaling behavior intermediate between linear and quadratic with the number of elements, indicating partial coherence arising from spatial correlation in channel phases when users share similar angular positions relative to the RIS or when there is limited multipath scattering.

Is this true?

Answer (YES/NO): NO